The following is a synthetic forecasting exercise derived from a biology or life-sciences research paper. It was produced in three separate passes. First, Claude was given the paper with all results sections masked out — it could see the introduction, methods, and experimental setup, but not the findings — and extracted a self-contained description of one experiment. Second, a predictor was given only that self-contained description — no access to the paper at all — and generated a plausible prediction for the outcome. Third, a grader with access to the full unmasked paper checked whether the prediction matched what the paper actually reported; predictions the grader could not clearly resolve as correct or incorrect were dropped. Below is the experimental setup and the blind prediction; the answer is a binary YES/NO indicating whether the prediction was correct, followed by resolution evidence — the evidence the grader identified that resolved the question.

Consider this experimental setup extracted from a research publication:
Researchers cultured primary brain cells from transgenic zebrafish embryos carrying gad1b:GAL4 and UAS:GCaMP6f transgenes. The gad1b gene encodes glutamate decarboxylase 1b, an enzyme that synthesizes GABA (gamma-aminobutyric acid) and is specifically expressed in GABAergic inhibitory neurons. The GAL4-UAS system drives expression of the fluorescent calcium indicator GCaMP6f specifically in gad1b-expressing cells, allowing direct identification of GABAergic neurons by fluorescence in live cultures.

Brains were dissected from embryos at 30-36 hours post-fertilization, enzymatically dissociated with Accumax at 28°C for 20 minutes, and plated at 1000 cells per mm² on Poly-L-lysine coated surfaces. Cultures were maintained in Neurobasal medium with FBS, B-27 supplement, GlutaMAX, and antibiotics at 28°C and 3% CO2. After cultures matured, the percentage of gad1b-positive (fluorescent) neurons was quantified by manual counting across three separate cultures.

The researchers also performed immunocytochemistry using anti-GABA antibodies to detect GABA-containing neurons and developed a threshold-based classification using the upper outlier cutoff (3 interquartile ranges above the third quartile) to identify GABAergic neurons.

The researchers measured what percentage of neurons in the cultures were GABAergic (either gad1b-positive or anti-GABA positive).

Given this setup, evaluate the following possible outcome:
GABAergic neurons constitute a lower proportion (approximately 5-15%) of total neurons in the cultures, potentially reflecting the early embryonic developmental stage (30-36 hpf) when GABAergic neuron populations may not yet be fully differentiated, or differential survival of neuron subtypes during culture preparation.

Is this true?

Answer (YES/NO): NO